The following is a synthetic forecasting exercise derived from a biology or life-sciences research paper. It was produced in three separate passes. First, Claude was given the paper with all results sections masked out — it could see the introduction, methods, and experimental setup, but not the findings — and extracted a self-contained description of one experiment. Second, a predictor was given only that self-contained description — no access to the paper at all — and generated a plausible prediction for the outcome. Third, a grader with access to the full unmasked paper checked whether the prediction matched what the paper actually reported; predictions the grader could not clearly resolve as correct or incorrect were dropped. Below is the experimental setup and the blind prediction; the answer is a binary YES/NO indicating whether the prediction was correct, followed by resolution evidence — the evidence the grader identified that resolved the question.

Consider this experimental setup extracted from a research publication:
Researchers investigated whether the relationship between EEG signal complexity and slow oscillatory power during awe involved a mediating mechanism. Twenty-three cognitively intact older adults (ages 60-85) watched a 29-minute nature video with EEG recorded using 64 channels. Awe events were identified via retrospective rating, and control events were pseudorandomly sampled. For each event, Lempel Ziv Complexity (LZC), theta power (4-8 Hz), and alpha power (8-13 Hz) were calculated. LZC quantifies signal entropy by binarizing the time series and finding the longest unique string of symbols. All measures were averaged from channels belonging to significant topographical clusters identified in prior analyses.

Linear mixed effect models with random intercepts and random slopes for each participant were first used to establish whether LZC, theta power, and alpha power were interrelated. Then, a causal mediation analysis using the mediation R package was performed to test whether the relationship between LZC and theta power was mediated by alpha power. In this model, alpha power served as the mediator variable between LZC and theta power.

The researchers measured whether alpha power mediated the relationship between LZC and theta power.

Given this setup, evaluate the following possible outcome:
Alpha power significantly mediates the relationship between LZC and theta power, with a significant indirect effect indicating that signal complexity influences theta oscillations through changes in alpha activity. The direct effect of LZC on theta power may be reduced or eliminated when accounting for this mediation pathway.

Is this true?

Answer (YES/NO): NO